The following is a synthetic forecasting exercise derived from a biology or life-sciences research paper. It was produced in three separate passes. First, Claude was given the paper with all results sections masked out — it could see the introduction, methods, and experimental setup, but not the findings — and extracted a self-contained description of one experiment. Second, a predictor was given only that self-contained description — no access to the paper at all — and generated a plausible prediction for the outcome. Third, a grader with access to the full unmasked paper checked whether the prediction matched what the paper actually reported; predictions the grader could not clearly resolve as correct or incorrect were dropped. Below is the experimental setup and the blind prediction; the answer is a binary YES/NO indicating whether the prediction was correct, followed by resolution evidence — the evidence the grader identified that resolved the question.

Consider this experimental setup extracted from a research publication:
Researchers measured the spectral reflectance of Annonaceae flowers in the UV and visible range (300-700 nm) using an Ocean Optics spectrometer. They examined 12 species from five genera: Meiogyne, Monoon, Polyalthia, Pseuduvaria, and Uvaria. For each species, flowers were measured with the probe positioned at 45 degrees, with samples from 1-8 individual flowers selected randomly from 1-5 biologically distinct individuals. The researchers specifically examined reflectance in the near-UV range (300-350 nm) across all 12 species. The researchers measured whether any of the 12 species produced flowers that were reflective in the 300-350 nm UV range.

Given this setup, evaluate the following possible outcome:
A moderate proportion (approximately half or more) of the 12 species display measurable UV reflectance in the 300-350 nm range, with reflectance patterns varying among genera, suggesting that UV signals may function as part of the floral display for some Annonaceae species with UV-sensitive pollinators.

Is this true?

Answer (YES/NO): NO